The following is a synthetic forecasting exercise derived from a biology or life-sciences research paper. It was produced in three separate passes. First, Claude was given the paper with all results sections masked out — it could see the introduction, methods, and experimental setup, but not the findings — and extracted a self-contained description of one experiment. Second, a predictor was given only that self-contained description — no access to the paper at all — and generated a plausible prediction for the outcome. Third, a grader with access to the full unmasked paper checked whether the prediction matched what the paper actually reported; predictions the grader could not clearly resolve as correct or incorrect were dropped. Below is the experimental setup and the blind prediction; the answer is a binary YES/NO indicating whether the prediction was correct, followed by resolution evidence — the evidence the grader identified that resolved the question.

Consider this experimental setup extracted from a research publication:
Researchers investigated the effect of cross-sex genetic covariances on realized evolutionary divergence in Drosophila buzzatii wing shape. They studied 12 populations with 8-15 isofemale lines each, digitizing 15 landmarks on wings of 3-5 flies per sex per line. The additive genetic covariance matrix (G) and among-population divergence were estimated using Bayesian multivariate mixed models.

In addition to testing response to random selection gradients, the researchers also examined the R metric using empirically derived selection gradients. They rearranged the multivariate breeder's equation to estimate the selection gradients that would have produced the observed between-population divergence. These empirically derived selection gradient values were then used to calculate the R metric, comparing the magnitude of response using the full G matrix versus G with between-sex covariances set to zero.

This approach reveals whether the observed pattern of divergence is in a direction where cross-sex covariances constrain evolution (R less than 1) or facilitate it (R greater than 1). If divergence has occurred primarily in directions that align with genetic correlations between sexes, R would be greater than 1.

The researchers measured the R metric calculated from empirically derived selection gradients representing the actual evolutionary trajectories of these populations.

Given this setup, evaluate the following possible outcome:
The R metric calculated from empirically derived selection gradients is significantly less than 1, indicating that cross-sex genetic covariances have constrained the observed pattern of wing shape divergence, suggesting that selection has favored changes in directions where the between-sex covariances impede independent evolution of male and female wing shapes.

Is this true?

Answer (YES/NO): YES